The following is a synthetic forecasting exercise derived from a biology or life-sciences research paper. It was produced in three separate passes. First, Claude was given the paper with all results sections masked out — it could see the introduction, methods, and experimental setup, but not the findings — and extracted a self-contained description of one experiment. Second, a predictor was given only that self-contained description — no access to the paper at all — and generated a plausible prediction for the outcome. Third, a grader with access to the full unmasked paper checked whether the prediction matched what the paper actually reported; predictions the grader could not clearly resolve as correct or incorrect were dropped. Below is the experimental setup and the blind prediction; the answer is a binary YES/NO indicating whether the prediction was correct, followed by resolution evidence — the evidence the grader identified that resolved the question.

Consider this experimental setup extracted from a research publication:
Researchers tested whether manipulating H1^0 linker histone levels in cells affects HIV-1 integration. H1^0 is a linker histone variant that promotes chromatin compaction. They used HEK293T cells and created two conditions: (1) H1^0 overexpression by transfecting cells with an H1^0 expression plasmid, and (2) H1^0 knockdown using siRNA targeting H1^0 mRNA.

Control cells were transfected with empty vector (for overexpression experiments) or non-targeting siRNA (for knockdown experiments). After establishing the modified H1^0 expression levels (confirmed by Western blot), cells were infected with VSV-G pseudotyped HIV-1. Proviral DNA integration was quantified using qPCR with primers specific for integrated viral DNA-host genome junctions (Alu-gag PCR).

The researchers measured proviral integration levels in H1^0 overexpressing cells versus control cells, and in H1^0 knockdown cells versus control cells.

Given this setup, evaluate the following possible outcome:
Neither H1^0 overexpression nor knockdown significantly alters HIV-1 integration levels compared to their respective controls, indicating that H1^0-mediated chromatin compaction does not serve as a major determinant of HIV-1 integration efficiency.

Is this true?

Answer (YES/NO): NO